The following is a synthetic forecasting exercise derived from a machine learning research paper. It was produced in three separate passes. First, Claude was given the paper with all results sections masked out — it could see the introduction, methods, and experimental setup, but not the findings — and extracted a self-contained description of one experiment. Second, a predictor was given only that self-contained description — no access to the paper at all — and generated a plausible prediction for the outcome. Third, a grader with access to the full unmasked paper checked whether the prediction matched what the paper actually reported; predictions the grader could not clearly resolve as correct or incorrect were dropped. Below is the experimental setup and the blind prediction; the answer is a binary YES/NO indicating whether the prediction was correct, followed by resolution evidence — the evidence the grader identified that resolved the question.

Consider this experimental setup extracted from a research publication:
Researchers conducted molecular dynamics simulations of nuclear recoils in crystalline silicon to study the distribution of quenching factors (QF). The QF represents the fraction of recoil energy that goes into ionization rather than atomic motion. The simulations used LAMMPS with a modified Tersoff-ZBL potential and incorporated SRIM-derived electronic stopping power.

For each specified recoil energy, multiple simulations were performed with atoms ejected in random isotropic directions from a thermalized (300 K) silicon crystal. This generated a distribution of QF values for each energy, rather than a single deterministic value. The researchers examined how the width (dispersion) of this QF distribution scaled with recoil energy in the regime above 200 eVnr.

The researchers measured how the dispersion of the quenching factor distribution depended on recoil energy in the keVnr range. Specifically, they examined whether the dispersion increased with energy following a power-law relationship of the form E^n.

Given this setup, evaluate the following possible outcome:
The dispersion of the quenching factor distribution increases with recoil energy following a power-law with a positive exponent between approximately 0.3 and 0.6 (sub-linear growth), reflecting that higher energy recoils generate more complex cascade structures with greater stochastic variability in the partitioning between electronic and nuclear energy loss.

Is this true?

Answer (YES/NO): YES